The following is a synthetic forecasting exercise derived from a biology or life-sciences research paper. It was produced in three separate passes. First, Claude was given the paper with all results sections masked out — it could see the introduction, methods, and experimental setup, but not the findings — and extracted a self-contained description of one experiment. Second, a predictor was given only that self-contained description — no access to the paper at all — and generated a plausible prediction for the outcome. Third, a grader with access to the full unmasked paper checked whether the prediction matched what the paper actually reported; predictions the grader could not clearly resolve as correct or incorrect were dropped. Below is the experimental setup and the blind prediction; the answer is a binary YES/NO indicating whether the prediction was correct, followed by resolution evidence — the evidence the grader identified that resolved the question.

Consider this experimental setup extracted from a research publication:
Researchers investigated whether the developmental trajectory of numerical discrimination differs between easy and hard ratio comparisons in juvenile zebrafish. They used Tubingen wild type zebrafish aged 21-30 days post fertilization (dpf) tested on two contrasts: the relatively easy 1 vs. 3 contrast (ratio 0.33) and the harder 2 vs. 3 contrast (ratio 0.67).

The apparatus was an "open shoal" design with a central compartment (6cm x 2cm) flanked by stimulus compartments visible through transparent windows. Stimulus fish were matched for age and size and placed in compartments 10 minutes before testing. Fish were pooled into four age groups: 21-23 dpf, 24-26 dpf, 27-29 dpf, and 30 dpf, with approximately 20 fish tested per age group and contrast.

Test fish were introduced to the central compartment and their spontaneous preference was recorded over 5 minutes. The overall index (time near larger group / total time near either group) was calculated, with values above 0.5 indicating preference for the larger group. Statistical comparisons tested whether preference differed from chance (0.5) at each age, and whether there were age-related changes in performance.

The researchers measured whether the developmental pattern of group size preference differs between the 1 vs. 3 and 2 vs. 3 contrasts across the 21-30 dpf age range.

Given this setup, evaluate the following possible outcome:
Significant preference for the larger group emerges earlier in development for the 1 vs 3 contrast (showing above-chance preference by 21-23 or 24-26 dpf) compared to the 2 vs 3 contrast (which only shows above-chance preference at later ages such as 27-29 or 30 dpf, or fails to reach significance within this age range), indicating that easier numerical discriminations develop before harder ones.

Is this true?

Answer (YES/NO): NO